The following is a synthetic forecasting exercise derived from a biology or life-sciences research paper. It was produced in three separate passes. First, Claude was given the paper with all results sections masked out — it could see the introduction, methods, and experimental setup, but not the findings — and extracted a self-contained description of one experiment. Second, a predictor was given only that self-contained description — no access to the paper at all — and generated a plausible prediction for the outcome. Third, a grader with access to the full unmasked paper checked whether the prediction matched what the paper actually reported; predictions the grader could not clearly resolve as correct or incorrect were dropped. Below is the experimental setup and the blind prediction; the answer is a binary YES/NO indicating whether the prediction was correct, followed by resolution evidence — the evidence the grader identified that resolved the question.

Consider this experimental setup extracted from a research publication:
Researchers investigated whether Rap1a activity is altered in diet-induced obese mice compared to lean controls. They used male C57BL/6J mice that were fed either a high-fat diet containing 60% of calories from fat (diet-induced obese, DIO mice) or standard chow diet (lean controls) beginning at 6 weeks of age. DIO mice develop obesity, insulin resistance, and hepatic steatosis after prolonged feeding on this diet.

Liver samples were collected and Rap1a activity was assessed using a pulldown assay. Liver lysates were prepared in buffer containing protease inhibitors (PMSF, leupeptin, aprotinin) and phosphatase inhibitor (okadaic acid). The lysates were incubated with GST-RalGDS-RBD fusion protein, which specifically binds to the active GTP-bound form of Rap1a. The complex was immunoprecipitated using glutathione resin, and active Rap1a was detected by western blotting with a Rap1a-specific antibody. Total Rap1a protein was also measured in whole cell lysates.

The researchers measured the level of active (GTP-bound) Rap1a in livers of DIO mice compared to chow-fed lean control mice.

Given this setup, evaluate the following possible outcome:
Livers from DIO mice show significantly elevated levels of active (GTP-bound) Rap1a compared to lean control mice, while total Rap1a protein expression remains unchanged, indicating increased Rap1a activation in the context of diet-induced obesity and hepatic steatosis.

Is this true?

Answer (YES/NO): NO